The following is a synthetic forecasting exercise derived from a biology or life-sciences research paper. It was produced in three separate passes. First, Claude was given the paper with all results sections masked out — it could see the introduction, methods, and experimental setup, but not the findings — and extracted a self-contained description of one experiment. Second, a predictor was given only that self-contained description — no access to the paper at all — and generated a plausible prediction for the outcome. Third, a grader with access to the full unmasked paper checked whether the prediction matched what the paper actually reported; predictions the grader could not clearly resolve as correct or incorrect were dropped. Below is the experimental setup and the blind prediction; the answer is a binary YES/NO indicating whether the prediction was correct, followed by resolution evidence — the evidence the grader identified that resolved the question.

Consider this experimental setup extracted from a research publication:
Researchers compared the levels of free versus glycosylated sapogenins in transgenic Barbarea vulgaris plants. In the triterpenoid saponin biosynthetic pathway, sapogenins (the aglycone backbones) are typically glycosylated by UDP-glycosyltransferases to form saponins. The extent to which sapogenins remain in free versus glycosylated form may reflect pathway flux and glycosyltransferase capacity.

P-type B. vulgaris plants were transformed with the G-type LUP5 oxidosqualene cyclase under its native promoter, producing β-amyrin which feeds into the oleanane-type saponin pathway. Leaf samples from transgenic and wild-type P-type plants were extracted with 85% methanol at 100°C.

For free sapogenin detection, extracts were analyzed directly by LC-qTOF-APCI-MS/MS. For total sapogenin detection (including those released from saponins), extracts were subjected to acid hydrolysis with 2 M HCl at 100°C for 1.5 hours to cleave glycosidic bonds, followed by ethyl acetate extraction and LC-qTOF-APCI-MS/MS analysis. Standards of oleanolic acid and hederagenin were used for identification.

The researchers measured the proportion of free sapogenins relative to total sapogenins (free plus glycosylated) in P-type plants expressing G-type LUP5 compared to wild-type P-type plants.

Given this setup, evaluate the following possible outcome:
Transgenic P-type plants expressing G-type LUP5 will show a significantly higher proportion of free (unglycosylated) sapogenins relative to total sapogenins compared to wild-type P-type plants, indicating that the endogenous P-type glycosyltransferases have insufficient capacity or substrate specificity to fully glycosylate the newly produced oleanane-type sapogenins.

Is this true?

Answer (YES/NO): NO